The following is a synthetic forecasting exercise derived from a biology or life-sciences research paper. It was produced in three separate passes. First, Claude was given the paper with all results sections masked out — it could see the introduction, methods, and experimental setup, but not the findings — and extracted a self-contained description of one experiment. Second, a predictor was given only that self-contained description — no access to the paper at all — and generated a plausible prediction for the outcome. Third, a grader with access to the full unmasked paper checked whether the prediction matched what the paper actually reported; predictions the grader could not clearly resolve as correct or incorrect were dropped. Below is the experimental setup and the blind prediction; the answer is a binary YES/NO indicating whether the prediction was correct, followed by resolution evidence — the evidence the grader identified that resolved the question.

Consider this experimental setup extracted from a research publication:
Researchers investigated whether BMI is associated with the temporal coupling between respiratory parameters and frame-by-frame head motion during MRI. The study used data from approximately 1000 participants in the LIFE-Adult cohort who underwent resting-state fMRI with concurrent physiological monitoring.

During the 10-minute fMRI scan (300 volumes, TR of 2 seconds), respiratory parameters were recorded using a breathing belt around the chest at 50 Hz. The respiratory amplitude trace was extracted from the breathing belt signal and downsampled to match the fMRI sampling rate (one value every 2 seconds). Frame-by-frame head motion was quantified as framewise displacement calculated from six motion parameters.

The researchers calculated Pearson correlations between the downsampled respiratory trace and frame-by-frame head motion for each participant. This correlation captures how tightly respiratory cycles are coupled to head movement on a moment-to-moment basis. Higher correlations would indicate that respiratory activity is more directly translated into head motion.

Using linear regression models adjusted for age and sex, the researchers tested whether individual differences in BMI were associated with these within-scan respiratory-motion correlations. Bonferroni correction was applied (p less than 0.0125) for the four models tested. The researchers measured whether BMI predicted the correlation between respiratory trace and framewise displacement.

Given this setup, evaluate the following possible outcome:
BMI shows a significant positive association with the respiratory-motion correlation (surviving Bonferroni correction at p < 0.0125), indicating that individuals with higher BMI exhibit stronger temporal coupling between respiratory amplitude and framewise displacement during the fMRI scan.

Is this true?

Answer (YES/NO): NO